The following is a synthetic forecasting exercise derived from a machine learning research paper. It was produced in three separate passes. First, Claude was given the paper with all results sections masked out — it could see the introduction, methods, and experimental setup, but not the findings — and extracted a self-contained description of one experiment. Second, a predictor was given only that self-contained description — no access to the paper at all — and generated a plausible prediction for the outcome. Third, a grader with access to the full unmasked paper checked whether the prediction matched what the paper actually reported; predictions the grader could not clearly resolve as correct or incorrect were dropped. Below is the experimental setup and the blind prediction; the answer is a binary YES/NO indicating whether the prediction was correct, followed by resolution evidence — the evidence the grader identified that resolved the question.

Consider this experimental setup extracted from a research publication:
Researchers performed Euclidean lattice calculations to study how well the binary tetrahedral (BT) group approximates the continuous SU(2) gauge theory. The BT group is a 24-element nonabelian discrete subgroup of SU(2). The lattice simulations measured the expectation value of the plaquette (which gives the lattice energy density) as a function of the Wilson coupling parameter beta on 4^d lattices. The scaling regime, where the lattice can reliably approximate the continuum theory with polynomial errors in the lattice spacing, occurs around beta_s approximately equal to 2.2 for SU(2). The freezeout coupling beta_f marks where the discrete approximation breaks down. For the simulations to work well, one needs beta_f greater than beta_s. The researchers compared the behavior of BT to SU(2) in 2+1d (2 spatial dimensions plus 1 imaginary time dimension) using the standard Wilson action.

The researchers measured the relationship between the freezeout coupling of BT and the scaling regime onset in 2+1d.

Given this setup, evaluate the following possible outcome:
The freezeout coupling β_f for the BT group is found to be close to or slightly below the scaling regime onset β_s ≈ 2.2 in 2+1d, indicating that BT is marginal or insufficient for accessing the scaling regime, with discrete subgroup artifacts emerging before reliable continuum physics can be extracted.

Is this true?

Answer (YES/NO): YES